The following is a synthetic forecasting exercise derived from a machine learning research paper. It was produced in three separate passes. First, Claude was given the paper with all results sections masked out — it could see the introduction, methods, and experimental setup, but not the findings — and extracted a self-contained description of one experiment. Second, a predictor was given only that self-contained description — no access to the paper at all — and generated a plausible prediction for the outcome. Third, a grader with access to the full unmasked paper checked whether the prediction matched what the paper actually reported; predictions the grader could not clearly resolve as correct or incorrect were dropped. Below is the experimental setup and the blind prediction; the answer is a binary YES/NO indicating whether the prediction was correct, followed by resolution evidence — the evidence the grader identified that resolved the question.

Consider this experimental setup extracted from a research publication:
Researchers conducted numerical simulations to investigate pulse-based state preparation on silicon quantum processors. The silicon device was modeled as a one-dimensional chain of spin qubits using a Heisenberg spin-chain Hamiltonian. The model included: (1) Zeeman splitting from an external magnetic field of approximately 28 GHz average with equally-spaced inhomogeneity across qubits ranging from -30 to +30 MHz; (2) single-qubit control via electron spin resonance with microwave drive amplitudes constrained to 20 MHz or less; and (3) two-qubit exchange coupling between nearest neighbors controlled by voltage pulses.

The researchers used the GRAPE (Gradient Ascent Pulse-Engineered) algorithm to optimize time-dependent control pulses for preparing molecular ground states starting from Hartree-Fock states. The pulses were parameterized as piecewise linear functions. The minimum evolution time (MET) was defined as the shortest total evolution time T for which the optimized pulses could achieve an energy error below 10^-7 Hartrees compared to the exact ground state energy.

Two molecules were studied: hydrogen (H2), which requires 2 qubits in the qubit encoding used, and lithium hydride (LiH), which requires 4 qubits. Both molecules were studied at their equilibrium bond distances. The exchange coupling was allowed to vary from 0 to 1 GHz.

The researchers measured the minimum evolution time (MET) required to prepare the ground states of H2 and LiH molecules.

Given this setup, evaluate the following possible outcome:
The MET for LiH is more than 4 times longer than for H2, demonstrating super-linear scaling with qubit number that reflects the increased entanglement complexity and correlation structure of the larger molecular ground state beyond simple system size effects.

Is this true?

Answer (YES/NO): YES